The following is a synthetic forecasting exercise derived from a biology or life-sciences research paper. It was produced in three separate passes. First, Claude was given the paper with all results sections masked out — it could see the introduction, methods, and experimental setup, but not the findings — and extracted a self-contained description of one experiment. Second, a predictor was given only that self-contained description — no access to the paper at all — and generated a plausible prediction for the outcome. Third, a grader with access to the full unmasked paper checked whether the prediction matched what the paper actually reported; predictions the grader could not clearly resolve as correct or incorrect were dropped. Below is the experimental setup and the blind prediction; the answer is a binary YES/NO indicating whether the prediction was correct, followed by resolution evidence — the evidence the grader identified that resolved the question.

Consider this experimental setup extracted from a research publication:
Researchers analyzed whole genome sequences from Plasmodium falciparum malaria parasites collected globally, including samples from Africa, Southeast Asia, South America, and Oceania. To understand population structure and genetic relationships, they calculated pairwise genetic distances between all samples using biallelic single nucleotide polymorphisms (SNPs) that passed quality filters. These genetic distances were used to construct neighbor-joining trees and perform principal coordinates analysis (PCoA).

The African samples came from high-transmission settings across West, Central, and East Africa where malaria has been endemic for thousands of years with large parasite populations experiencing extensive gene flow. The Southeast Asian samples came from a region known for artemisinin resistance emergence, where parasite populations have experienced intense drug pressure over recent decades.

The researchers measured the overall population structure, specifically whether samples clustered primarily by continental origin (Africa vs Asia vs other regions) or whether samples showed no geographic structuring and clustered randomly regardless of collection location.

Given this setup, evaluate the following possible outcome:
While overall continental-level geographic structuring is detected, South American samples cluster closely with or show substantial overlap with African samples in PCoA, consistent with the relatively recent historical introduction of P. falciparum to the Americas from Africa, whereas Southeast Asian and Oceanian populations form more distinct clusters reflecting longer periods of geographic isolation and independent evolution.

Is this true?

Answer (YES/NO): YES